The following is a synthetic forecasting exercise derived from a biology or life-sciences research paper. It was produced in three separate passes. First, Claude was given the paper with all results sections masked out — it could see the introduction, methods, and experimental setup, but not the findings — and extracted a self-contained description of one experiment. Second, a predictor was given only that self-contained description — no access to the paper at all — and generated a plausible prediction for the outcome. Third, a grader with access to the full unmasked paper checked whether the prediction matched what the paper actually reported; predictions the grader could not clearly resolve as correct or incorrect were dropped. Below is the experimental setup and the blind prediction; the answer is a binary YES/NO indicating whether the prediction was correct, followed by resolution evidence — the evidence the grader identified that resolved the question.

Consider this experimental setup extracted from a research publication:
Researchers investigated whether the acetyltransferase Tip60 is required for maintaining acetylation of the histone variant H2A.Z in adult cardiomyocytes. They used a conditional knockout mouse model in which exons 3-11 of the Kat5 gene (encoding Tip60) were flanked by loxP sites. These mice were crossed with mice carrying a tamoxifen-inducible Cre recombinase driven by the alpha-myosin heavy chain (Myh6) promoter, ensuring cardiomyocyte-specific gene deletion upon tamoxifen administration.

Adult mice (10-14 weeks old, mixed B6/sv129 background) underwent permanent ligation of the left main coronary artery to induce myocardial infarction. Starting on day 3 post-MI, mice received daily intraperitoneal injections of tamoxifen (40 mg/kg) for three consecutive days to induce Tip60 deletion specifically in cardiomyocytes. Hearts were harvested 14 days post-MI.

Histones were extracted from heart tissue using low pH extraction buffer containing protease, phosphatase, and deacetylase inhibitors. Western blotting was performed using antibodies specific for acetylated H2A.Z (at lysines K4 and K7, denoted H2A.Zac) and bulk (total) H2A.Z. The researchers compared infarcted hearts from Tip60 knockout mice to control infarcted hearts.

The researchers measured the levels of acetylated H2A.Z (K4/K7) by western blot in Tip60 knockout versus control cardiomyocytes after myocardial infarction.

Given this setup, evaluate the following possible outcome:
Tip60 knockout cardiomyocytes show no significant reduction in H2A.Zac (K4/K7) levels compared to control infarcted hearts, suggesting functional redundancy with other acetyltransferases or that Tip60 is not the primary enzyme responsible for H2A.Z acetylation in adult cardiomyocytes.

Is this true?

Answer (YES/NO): NO